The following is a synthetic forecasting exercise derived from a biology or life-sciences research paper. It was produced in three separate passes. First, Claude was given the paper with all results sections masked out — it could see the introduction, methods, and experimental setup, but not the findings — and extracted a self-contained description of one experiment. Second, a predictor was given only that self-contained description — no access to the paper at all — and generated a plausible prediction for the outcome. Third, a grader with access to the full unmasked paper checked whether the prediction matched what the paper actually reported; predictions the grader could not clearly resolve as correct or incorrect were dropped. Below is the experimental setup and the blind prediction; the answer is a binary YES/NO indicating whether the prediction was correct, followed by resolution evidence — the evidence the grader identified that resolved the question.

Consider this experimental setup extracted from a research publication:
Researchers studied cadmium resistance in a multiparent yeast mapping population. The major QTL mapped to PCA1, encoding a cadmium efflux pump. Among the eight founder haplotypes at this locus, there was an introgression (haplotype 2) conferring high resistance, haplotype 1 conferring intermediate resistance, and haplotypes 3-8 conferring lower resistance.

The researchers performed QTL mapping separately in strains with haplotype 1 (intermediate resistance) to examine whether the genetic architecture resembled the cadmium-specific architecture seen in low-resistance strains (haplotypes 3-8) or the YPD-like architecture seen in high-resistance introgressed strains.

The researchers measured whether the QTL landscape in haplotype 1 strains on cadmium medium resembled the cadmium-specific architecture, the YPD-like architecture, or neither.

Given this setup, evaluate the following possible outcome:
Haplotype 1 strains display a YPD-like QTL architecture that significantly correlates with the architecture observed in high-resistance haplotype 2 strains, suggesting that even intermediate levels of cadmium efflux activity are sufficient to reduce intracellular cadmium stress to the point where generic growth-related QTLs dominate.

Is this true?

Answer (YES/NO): NO